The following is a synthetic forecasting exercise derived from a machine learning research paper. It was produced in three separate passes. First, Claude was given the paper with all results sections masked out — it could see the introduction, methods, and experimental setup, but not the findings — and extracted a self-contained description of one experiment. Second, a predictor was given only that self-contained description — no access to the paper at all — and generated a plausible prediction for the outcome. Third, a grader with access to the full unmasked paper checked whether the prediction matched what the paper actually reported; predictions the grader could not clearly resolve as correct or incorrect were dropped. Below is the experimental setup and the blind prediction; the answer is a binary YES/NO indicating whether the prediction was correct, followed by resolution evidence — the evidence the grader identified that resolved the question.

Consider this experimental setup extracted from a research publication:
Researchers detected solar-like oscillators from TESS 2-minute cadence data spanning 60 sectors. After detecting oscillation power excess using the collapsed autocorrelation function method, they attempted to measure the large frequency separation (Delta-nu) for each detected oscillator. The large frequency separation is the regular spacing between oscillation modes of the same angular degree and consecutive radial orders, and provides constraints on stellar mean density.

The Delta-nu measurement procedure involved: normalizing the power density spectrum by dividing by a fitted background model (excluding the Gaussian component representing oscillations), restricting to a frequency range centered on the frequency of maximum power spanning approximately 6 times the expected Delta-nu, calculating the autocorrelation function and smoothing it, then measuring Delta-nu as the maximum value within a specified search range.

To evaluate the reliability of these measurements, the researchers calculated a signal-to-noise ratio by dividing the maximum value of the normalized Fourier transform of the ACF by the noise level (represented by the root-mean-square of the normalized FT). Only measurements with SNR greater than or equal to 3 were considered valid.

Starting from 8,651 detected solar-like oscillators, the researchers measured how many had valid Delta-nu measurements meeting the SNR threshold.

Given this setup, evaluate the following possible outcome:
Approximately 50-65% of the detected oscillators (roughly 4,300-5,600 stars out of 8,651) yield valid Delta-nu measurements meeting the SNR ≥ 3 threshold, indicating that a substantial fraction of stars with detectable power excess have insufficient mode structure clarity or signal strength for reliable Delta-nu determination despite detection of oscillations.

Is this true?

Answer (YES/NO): NO